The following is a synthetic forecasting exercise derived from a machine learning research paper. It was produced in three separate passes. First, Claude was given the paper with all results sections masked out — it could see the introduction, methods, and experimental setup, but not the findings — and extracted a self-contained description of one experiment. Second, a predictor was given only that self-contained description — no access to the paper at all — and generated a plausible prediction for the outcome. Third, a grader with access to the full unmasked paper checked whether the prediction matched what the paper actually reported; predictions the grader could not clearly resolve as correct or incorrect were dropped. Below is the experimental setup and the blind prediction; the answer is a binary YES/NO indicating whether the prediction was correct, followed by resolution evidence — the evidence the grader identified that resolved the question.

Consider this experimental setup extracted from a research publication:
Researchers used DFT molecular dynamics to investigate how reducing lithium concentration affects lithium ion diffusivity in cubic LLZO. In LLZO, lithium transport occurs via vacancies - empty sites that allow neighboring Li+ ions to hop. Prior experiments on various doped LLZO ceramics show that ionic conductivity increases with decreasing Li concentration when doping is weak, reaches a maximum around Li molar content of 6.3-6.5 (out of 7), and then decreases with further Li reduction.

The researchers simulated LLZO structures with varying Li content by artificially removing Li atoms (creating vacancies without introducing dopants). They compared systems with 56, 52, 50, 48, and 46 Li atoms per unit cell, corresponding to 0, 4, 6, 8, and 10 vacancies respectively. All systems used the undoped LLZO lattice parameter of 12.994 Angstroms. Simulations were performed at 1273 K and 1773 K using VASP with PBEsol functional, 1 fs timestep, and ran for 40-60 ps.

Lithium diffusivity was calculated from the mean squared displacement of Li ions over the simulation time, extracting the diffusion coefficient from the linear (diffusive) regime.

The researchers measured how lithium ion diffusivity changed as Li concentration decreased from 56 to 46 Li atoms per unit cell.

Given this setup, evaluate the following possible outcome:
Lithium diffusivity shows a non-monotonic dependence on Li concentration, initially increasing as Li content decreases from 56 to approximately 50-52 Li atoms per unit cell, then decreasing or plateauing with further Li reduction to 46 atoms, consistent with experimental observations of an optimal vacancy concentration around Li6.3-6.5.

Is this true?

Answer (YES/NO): YES